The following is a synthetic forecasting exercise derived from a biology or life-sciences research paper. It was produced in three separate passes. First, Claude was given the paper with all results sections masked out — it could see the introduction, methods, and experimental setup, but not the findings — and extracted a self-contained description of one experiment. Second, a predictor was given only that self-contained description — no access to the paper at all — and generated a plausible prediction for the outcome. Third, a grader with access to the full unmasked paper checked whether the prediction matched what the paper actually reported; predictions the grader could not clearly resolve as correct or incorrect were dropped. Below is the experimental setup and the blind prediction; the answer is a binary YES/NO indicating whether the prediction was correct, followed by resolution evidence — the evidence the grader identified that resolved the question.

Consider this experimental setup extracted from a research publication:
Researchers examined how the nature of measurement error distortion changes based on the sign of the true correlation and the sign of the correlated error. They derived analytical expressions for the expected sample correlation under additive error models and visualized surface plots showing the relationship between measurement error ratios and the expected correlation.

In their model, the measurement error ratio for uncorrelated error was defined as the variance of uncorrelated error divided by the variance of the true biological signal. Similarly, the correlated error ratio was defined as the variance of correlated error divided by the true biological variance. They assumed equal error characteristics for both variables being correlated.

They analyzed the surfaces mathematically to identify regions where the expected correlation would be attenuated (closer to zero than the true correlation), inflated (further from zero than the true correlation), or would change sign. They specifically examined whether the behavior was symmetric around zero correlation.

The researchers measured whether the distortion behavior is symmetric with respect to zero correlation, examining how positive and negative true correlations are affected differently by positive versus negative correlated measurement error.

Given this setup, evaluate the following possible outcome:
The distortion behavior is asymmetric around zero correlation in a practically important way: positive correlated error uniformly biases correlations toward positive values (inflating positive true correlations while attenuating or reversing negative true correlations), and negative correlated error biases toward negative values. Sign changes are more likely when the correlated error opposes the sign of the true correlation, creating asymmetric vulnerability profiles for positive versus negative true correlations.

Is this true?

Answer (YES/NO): NO